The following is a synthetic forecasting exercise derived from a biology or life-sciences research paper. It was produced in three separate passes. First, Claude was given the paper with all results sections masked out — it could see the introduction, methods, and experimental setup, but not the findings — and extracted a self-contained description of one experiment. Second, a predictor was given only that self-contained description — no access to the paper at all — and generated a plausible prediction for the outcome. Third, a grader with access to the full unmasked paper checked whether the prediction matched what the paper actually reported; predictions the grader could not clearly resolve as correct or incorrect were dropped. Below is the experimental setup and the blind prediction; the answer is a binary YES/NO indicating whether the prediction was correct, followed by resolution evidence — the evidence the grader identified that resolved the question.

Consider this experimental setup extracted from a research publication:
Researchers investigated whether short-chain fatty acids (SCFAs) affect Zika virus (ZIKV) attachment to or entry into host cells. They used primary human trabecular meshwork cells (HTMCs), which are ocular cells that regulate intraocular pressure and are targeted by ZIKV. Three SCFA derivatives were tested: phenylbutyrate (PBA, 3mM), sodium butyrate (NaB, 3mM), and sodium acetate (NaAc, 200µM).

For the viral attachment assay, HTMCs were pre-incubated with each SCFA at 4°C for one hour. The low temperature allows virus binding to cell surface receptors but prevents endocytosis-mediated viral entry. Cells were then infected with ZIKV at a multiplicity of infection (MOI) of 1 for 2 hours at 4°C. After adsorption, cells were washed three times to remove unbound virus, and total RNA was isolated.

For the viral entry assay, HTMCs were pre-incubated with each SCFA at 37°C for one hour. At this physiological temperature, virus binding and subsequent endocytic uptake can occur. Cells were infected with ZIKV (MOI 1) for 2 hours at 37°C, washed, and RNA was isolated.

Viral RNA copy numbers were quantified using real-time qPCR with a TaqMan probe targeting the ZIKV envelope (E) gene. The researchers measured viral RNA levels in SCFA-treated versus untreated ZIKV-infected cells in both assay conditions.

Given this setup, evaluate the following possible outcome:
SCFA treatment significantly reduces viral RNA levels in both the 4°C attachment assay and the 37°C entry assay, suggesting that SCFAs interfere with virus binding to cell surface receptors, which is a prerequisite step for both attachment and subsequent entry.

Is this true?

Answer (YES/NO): YES